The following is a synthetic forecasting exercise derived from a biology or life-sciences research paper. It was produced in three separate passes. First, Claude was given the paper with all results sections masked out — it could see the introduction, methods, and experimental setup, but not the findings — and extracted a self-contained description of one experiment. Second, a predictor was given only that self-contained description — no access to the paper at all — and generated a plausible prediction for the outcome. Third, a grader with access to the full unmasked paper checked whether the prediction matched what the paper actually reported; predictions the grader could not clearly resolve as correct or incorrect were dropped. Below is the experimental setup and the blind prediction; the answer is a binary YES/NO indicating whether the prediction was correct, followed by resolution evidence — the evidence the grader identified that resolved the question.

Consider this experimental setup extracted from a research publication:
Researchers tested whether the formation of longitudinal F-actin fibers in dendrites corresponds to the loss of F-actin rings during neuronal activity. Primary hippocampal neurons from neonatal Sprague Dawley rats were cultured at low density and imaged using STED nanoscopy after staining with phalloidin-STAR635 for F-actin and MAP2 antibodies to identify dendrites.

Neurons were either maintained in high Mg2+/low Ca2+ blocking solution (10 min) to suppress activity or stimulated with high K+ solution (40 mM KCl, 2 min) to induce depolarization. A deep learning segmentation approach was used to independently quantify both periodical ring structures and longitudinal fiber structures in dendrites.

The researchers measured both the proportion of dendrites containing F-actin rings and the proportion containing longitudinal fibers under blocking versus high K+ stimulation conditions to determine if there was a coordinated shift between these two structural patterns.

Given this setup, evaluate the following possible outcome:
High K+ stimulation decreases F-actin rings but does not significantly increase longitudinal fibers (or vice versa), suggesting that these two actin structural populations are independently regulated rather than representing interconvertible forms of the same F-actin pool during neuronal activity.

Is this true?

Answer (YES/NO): NO